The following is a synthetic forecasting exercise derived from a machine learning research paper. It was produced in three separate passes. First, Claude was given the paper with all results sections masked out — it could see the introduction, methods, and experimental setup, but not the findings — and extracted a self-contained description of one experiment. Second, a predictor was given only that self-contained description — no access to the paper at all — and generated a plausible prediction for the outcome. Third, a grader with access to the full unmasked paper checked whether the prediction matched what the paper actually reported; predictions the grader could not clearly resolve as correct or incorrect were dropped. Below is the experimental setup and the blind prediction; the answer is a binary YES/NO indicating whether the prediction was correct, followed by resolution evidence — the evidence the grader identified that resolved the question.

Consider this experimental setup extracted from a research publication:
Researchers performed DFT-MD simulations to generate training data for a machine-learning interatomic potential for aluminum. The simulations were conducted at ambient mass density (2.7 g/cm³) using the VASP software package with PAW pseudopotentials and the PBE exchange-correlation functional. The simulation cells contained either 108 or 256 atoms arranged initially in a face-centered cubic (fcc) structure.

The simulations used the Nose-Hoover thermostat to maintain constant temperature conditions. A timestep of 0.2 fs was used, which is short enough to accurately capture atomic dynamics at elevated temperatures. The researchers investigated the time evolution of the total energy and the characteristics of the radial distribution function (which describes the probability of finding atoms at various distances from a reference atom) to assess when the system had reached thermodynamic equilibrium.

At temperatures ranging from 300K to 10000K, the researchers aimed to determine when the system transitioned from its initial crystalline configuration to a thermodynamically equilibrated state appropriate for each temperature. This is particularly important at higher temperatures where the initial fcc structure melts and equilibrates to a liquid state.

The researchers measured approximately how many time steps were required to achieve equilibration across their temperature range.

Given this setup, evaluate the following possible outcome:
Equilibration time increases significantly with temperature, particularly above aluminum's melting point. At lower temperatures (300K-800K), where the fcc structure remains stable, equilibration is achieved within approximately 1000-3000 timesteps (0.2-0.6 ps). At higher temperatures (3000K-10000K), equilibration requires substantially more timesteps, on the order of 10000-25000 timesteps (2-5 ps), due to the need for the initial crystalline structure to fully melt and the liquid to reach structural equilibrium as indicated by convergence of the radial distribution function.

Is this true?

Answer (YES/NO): NO